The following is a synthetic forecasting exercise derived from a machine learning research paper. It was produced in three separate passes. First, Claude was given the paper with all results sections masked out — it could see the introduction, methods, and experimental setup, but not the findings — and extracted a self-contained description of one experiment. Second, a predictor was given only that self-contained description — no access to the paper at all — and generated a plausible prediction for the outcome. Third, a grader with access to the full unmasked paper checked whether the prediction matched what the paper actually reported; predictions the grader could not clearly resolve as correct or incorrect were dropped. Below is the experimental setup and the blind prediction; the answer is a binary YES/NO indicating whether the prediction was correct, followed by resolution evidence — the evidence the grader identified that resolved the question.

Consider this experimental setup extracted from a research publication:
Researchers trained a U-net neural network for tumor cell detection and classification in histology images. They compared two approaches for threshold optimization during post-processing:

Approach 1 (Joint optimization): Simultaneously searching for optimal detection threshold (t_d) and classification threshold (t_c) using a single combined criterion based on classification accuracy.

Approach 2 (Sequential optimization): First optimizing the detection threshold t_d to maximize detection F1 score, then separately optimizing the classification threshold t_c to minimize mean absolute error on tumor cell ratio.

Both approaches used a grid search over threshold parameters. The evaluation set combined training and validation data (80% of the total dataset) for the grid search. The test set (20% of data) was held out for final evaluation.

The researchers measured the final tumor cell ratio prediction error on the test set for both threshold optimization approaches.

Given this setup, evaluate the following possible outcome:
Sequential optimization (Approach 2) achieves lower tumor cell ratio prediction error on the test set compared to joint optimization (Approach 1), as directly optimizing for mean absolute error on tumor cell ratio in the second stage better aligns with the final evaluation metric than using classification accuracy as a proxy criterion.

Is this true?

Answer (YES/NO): YES